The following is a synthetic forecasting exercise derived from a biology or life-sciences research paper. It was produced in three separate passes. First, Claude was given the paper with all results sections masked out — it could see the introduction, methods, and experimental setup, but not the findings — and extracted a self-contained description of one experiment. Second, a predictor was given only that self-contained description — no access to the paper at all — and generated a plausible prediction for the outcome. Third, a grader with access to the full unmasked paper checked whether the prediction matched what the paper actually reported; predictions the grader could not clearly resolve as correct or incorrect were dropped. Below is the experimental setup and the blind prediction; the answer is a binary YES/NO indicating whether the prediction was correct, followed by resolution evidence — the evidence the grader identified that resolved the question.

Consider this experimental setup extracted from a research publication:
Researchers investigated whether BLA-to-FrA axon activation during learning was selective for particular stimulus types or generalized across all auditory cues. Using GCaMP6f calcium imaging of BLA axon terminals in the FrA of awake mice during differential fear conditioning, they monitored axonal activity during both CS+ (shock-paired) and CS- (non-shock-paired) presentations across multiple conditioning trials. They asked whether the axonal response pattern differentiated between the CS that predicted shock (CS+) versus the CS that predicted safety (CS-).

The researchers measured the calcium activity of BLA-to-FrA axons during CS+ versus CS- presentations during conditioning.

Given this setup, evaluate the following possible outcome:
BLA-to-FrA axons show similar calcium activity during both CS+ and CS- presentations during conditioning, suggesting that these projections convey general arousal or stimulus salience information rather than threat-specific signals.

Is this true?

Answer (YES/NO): NO